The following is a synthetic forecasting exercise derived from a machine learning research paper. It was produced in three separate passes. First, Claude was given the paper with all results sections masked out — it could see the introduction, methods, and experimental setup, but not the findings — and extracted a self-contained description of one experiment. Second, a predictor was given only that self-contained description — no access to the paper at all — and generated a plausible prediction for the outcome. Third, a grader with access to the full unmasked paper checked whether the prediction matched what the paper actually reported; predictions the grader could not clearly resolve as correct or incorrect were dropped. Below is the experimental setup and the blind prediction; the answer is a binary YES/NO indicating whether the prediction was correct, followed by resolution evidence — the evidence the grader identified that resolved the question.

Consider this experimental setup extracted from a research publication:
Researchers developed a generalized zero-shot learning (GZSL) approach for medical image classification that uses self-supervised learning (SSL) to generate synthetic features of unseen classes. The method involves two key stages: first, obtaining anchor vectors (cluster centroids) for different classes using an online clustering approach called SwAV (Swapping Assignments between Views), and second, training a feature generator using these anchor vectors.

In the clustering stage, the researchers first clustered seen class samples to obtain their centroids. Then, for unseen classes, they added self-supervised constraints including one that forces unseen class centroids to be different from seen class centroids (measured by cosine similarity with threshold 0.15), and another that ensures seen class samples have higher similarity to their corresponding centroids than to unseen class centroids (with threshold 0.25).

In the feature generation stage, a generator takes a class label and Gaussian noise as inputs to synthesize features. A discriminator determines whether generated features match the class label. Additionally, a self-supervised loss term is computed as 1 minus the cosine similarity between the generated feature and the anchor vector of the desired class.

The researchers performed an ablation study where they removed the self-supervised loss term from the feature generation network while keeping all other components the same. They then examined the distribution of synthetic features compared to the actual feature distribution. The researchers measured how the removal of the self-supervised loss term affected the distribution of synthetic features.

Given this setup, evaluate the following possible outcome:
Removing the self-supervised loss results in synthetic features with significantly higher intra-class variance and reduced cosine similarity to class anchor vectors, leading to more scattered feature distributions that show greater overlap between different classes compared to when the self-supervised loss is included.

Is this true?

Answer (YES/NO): NO